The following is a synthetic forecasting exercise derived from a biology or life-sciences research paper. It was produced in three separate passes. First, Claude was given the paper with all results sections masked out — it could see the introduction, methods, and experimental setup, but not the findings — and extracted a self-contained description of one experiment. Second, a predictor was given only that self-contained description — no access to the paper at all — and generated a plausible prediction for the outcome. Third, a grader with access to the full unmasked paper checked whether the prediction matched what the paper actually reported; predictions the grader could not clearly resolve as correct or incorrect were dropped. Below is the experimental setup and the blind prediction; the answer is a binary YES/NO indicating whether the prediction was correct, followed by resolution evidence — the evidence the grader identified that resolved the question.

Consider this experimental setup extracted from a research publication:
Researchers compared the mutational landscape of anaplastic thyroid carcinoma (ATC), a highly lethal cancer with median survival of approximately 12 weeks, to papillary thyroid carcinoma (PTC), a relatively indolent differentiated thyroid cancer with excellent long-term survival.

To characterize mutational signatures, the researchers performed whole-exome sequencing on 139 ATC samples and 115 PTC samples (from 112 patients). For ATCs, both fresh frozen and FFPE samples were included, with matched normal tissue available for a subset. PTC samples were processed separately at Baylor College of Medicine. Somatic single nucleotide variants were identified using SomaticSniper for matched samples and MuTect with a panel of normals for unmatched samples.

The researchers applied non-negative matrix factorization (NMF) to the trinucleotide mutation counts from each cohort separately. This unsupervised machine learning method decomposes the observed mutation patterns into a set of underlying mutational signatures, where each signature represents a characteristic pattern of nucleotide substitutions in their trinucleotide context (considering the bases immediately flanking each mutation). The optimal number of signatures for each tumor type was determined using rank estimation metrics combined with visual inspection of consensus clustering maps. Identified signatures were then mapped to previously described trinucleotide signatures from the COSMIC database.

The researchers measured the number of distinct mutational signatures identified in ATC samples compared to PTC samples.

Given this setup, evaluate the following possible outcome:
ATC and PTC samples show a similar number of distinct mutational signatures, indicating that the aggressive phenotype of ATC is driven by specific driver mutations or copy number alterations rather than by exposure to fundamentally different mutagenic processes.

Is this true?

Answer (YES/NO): NO